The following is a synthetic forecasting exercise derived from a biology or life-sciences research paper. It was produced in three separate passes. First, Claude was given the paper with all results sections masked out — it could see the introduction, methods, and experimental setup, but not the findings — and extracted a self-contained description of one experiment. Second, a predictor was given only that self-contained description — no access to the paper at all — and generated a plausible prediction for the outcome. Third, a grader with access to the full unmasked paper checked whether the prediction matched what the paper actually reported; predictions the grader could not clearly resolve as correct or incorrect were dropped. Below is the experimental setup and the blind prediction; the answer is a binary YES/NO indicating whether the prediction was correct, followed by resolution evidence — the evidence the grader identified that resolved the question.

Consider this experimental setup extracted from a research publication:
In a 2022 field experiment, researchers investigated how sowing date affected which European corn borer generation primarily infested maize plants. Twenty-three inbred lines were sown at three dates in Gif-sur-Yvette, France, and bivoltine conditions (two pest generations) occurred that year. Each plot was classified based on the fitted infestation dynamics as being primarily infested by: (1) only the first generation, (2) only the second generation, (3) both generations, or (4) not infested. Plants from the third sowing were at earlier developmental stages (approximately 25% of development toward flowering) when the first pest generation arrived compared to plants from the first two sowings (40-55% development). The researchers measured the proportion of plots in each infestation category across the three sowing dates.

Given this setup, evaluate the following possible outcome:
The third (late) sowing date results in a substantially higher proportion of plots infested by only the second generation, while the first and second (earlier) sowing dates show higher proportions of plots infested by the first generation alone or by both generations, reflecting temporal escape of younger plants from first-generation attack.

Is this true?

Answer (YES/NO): NO